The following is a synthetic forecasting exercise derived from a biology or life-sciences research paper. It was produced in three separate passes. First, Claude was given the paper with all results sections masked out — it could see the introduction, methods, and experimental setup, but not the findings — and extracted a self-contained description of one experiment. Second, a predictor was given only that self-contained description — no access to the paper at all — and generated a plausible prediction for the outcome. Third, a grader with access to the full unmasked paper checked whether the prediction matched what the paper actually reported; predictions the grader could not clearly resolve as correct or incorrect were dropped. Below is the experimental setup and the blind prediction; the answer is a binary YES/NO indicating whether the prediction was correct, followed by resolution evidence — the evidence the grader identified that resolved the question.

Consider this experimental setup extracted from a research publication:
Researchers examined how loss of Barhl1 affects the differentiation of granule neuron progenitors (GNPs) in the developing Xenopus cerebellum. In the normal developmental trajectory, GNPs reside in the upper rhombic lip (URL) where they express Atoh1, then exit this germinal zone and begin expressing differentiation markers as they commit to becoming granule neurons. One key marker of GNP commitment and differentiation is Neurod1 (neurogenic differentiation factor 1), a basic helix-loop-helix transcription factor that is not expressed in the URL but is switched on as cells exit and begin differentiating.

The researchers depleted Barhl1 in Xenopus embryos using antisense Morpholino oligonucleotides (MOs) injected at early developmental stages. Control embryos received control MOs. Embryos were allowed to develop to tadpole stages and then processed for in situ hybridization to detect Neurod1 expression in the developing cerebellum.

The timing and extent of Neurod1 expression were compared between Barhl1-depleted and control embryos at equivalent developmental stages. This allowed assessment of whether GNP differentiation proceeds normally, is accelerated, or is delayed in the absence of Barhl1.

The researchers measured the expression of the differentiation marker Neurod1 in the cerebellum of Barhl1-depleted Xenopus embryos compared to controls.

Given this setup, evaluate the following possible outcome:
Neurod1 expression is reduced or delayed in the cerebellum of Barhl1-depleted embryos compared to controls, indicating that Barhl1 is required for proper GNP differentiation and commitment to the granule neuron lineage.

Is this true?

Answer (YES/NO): YES